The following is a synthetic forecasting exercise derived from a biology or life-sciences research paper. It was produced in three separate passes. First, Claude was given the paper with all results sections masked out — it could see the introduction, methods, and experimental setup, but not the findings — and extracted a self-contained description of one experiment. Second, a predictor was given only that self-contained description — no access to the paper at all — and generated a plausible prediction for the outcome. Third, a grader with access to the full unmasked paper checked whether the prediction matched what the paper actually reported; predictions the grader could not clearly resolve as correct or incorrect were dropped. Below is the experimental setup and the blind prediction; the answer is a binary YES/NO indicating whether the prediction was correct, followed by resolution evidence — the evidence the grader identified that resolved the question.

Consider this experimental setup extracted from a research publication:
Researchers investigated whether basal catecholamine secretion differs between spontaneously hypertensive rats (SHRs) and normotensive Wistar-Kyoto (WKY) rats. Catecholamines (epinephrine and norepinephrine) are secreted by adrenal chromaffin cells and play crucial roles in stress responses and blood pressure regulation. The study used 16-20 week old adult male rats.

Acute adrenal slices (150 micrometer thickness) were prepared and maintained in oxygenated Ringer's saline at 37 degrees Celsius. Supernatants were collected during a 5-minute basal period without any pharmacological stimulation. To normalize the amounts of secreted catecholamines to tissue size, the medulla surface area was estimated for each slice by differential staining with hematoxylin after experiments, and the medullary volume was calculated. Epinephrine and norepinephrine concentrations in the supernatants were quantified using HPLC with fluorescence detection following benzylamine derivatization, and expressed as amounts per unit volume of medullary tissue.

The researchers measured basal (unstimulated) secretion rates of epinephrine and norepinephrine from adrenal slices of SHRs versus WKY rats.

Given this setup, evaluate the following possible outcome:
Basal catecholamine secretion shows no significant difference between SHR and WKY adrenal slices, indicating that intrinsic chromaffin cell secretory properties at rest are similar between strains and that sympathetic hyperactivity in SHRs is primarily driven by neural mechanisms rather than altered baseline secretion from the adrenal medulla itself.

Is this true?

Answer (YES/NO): NO